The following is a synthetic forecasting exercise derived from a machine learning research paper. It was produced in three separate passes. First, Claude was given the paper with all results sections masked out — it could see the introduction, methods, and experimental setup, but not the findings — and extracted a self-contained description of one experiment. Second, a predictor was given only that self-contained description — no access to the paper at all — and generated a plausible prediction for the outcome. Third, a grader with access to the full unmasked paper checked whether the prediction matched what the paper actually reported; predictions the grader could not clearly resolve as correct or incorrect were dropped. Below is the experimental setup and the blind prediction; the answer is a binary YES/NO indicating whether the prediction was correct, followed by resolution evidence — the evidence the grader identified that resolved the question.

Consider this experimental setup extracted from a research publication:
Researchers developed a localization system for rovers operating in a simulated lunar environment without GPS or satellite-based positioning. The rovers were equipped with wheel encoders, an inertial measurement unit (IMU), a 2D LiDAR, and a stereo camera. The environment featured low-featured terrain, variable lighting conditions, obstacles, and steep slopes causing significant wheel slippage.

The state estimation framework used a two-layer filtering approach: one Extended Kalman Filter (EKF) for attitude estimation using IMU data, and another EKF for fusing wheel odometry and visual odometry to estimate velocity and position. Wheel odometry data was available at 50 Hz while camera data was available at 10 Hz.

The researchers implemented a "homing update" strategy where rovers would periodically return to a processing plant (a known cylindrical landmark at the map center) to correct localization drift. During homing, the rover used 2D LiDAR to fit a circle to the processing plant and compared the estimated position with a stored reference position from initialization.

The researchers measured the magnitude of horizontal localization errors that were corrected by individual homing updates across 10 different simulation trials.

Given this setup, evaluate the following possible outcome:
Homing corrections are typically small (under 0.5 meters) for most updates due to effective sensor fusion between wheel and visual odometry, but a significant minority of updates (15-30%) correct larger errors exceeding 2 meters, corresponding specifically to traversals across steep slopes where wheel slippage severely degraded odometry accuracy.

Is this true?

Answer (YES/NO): NO